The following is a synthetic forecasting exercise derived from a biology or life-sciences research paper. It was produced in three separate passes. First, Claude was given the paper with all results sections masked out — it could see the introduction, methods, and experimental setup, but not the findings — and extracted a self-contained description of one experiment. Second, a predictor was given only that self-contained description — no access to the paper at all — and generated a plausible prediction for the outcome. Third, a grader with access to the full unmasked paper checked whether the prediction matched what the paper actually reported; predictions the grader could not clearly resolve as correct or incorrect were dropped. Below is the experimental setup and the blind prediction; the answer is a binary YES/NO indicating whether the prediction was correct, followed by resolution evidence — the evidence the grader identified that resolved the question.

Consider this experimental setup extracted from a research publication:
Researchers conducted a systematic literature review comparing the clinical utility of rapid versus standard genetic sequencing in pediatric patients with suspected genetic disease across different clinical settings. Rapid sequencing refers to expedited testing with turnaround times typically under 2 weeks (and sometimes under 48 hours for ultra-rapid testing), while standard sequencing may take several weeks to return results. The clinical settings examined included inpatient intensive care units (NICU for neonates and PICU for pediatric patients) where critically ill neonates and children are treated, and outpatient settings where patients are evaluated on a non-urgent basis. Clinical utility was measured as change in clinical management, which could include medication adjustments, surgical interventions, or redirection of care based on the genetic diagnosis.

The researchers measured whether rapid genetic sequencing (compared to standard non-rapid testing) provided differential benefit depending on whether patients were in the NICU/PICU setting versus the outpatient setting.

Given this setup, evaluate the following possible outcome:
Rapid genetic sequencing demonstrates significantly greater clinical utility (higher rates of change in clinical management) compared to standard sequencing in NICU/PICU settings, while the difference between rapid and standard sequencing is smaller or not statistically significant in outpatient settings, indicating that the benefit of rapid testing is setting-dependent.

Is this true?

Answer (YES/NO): NO